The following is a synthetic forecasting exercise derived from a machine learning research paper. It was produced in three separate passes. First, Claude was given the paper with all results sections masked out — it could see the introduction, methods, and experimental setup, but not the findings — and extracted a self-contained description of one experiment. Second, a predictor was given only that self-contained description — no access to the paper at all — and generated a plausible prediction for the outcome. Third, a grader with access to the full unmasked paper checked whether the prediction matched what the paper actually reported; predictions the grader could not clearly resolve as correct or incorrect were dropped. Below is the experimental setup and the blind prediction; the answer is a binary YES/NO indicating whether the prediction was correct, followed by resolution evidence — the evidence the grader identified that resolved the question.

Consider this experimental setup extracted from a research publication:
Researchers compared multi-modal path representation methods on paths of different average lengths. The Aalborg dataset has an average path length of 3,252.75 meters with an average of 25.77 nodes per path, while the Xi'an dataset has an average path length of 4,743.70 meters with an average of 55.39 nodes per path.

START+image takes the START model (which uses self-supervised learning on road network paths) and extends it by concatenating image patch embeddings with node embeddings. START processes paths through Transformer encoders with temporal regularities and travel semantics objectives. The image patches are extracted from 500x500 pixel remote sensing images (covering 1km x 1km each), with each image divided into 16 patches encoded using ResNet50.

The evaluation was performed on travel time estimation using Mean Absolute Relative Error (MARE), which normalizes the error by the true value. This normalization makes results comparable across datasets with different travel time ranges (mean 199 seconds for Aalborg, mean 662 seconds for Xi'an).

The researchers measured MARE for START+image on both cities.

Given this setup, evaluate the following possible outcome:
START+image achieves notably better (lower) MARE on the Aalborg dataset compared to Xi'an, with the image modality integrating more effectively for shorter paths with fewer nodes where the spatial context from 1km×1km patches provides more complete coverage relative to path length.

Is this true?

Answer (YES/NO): YES